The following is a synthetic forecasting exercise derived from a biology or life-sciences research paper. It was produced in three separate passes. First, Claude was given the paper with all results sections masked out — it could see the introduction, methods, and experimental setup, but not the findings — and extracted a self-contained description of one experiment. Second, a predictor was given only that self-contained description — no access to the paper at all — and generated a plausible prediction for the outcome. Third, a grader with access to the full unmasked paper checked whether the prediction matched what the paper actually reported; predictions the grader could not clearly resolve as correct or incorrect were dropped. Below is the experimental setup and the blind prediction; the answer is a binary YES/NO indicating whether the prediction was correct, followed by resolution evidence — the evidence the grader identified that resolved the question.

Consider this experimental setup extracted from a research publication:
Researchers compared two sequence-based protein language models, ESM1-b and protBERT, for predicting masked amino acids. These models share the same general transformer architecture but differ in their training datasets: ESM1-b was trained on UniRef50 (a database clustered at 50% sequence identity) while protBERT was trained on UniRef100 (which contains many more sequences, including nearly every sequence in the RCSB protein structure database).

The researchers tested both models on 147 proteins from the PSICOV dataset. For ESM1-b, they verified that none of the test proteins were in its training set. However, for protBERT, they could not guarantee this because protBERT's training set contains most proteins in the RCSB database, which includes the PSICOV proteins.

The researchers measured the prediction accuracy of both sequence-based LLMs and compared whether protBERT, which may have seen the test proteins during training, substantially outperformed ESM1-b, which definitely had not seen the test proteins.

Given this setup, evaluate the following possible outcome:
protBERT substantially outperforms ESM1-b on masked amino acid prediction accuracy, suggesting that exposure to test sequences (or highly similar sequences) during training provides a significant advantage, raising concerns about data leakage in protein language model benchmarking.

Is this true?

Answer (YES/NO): NO